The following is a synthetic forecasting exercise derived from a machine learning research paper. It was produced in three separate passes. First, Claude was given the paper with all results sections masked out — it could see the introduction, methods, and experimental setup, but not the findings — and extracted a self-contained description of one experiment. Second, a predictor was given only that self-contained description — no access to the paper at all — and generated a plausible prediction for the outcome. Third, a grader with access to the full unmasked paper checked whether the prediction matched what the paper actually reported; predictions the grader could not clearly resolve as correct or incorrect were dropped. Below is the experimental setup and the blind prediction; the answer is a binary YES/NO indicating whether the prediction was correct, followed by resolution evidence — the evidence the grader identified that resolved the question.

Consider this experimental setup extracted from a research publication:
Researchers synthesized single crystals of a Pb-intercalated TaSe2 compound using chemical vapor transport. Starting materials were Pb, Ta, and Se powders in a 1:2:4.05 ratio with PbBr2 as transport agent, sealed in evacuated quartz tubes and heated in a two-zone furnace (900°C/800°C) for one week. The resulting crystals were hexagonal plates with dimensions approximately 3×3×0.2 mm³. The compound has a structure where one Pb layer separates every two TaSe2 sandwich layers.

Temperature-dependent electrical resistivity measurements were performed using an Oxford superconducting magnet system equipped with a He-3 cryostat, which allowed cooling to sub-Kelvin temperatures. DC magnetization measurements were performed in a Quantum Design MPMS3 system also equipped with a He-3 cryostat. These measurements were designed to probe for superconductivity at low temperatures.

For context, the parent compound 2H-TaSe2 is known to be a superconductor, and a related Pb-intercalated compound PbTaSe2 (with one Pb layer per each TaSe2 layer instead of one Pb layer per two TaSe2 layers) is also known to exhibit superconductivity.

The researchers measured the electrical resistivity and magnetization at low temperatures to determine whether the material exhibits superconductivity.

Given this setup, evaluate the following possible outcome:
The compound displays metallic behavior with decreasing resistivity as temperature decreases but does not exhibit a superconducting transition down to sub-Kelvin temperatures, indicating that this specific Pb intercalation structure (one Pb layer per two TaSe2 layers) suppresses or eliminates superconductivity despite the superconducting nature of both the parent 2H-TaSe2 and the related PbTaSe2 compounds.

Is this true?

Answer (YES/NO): NO